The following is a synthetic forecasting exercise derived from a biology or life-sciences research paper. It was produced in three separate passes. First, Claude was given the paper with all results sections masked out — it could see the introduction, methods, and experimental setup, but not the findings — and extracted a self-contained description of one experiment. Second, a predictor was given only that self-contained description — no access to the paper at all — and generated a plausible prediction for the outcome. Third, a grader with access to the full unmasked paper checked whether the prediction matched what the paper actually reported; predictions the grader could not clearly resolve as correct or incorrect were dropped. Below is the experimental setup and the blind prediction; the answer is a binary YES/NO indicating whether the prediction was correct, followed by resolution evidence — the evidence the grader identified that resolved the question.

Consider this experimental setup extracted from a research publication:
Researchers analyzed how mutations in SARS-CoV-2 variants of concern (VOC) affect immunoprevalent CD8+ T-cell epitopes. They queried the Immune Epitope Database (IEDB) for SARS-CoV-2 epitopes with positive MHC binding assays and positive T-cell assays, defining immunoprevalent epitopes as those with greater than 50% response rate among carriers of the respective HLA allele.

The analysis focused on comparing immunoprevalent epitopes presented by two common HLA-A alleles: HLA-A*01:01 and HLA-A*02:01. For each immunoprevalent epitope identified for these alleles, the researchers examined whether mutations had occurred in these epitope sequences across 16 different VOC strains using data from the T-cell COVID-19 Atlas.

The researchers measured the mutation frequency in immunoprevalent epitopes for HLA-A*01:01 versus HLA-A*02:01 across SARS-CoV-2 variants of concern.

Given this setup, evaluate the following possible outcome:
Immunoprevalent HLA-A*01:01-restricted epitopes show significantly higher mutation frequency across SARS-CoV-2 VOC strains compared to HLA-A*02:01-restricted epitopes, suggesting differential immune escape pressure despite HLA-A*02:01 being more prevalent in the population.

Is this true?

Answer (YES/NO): NO